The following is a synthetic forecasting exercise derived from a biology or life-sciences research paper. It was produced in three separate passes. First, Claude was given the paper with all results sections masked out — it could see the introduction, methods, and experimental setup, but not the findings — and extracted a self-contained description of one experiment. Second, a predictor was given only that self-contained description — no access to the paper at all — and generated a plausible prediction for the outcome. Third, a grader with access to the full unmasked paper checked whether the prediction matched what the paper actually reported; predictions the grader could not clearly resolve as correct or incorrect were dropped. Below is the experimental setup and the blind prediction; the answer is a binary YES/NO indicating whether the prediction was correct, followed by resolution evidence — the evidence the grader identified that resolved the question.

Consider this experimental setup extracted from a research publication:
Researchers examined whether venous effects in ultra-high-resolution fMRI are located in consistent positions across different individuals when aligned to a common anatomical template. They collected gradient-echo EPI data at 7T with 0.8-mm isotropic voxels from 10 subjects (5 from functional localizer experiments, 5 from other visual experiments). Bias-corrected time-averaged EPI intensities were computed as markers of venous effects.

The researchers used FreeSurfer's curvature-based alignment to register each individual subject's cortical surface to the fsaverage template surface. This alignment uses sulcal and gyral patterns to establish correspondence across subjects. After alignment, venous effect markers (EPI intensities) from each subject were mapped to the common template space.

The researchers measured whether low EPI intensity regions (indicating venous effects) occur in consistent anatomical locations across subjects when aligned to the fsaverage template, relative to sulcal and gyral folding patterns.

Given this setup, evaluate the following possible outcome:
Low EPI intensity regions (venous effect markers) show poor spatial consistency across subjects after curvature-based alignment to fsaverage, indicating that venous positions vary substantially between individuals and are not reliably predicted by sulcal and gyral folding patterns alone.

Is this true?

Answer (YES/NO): NO